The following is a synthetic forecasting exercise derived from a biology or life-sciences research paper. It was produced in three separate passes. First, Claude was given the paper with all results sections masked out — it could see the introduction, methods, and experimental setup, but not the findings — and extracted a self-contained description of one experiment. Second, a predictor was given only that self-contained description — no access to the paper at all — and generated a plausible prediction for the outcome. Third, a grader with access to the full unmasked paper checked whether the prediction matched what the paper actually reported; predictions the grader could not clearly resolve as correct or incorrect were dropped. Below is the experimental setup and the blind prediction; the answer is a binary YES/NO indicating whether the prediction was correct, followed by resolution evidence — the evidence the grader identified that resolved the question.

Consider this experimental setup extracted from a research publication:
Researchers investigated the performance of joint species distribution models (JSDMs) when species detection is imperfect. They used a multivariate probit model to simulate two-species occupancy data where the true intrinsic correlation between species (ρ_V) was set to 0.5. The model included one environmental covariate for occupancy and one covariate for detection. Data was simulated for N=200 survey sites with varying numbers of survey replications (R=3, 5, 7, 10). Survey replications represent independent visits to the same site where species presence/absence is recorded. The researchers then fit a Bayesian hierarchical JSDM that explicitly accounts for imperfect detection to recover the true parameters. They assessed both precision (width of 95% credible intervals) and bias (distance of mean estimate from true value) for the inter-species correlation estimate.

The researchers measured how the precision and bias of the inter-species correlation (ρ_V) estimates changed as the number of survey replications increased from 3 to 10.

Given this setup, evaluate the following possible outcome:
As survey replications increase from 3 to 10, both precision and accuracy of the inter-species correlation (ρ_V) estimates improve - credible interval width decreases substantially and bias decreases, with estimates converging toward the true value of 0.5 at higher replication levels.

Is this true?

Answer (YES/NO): NO